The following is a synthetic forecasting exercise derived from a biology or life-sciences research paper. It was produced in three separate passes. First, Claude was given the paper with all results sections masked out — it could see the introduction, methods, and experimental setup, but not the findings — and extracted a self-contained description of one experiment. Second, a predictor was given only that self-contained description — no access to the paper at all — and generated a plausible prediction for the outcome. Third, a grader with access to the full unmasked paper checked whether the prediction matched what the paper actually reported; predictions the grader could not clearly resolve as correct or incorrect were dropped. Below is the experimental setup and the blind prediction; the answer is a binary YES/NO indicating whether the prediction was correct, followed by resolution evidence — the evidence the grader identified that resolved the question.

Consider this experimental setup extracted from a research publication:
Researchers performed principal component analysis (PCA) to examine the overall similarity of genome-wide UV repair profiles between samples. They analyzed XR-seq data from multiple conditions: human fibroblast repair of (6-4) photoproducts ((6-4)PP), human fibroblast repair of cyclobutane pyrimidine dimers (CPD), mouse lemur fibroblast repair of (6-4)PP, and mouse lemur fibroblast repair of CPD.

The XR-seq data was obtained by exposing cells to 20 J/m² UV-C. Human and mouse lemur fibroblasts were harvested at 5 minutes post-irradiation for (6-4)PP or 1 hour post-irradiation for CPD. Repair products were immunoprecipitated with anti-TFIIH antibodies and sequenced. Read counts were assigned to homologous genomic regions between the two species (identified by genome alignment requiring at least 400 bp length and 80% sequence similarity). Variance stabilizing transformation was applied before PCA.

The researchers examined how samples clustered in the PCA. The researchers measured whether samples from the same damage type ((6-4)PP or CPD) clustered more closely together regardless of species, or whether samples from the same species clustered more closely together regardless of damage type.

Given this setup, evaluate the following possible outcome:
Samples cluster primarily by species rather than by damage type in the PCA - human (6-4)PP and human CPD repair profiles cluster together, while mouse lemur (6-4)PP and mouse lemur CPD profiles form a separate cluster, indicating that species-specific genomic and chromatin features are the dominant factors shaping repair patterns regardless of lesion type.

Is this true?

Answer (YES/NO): NO